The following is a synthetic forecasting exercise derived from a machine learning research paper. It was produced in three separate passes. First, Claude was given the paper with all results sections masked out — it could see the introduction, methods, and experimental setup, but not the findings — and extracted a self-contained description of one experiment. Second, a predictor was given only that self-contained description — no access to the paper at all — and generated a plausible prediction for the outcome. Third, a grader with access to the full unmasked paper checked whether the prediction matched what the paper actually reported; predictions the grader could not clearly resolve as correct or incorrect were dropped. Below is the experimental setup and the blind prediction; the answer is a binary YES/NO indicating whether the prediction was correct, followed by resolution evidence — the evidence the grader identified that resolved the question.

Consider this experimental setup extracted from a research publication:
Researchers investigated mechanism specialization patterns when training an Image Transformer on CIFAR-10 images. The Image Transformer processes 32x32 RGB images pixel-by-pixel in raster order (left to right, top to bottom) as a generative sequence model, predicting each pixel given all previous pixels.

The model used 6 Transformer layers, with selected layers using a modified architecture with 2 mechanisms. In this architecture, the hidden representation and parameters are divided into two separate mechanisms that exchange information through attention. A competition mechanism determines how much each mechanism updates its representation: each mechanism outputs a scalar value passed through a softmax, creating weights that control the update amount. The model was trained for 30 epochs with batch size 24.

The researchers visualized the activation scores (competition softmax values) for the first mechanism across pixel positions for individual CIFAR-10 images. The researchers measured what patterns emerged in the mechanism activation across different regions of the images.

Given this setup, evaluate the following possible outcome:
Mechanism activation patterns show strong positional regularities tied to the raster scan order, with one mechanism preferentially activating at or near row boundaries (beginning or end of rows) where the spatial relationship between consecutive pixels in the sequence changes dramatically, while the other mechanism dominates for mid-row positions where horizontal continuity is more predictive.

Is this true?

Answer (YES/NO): NO